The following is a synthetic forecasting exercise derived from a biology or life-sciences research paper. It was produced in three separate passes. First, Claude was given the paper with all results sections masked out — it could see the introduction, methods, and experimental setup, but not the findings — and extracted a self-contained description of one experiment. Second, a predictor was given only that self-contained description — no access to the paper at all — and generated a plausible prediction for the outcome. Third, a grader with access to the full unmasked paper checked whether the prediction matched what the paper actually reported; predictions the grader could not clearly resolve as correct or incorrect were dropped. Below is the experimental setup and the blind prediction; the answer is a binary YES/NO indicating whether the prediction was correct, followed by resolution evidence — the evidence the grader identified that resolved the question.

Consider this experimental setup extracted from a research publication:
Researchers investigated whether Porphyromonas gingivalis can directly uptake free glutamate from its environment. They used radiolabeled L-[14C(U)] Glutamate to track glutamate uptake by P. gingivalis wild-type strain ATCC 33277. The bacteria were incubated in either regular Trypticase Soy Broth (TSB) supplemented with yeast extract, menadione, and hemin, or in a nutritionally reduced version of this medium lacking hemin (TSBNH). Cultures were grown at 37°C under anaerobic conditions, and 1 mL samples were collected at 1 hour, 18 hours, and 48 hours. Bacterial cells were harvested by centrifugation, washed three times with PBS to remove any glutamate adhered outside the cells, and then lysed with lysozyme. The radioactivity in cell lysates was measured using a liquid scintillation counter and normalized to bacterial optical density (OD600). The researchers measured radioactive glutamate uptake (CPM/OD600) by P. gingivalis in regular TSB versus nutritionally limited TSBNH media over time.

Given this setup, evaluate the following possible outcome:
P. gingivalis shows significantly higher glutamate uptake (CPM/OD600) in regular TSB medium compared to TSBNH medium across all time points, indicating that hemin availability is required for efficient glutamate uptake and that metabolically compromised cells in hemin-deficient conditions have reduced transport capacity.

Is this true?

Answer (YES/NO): NO